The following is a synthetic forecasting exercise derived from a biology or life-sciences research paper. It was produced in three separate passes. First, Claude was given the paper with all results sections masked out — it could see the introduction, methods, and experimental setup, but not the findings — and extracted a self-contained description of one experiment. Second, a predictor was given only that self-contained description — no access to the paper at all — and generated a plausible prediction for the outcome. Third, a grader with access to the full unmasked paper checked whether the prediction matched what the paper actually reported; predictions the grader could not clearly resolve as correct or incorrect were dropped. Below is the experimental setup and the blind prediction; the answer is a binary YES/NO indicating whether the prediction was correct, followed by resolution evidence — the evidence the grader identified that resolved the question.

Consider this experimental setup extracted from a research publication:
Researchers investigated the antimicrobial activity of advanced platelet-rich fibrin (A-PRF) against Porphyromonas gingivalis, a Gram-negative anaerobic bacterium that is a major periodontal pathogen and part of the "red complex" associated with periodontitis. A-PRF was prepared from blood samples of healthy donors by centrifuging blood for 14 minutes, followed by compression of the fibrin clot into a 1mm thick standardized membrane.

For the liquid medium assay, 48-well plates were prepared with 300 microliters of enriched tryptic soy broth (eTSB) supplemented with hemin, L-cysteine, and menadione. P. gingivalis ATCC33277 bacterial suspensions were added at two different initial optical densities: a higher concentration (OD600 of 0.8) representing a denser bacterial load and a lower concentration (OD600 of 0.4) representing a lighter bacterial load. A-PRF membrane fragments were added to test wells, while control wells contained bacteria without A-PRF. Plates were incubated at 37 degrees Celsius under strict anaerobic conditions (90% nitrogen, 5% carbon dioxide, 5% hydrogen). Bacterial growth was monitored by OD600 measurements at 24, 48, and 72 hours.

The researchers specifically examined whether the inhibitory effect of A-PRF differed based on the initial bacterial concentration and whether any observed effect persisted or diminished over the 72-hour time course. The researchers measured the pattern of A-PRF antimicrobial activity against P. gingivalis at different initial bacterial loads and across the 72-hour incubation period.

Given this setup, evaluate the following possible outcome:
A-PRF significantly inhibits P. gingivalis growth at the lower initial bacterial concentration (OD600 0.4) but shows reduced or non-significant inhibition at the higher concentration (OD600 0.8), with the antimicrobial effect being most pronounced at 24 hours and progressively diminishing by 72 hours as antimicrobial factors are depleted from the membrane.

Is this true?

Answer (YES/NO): NO